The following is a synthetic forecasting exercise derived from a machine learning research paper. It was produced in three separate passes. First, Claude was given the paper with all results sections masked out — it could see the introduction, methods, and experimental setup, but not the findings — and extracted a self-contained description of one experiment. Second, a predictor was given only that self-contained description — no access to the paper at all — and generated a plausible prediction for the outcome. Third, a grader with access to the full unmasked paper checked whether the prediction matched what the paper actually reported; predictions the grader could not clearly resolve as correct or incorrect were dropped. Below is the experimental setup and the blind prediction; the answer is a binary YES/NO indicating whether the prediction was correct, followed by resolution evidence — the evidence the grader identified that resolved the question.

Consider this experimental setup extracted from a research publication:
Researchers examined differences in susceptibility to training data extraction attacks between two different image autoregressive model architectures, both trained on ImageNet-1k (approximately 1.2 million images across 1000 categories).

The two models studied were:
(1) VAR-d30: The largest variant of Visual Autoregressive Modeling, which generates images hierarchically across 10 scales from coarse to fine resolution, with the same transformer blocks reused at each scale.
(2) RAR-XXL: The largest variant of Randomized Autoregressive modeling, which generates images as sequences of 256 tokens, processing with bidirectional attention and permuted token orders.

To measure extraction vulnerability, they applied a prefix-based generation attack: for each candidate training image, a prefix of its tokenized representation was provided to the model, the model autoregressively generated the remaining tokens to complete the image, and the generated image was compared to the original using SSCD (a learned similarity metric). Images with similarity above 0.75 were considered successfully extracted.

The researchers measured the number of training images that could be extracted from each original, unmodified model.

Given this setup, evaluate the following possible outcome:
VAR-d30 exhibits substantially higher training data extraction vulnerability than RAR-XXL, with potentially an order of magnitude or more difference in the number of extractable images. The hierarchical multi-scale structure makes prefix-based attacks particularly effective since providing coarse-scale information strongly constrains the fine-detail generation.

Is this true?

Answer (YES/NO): YES